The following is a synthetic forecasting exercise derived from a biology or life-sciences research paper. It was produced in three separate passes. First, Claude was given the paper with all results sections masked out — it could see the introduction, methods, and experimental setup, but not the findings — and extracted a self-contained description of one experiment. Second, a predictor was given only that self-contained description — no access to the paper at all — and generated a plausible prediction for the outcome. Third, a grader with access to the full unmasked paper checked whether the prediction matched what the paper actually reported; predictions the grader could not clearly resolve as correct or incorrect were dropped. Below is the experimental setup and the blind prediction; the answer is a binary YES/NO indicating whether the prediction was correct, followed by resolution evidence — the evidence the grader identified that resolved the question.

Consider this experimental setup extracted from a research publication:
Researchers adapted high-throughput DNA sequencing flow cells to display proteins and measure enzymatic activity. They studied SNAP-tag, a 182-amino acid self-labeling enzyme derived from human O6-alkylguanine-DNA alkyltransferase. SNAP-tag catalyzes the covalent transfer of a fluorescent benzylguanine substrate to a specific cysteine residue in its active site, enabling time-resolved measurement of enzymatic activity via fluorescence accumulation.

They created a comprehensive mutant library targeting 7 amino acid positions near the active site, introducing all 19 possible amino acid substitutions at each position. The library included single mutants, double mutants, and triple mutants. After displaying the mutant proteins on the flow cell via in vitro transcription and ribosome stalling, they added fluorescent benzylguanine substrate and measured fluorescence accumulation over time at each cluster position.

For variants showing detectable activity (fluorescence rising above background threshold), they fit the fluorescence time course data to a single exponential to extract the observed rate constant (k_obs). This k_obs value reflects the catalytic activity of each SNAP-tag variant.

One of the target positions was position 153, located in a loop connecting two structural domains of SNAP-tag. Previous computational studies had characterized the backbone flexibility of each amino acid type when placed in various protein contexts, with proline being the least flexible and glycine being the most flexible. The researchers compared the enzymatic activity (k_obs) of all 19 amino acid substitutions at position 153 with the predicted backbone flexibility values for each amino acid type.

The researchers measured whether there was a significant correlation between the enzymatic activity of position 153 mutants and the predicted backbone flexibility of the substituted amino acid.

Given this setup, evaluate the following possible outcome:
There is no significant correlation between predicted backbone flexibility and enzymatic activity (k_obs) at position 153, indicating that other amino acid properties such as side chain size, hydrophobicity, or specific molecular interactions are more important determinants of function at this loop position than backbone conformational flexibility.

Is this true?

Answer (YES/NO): NO